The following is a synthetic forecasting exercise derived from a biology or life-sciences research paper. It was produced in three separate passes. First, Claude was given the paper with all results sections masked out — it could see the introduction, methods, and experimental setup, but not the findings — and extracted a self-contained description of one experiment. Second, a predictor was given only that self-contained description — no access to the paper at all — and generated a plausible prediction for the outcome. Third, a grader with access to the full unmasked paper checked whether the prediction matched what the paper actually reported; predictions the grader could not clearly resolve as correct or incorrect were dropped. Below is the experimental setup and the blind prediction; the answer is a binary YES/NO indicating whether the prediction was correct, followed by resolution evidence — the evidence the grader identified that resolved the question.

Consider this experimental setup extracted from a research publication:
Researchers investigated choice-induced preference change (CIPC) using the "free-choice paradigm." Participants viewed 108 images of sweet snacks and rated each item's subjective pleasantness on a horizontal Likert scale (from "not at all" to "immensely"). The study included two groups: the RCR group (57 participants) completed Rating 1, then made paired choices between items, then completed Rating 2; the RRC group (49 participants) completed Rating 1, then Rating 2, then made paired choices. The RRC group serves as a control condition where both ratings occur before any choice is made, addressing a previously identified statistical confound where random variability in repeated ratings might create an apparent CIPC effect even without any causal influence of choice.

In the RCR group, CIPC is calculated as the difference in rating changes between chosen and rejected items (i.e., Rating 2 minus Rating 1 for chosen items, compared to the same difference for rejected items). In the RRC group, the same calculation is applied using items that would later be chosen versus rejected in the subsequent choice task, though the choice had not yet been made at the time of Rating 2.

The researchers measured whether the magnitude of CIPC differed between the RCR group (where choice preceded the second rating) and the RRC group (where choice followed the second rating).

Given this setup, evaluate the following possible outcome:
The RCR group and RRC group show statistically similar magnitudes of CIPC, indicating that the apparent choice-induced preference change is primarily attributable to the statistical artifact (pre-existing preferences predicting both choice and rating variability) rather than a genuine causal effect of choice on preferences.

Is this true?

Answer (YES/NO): NO